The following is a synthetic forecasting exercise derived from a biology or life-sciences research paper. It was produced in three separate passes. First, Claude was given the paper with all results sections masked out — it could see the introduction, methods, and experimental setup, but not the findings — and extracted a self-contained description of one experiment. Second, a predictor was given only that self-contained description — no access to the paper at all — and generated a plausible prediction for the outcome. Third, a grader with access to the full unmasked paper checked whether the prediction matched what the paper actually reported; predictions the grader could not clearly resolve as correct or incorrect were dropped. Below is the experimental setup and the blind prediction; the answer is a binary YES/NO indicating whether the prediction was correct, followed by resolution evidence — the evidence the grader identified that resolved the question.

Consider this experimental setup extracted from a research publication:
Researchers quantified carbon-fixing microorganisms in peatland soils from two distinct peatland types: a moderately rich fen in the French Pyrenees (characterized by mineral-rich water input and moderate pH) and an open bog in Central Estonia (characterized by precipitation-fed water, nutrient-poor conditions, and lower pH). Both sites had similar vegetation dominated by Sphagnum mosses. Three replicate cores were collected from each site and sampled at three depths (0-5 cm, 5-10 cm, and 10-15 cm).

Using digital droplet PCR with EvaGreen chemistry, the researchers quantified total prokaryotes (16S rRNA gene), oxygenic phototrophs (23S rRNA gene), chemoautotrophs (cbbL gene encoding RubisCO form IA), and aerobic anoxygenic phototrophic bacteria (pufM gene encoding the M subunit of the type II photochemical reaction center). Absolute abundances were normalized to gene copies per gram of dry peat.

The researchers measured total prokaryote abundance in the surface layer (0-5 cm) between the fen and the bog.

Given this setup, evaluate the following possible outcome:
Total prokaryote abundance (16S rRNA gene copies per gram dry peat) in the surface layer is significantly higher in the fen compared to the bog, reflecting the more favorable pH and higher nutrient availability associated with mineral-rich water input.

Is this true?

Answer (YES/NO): YES